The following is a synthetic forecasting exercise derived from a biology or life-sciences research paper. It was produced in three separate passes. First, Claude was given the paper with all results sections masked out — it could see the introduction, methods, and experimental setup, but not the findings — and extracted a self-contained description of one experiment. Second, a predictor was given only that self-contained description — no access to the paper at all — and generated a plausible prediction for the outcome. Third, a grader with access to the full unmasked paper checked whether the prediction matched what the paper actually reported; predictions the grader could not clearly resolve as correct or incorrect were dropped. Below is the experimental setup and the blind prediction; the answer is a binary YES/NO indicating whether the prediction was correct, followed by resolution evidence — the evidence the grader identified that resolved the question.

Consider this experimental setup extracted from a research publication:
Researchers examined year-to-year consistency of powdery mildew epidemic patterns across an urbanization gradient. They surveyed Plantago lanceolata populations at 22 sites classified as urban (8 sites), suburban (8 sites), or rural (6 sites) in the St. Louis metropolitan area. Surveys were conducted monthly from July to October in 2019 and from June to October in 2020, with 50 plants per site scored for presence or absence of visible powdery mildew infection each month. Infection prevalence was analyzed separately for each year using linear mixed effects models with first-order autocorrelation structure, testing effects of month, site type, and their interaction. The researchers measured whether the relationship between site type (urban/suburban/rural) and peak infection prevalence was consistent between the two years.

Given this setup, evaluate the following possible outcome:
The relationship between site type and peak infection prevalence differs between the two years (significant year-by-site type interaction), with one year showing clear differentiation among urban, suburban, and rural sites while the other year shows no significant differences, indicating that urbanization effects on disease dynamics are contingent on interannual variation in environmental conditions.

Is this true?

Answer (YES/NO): NO